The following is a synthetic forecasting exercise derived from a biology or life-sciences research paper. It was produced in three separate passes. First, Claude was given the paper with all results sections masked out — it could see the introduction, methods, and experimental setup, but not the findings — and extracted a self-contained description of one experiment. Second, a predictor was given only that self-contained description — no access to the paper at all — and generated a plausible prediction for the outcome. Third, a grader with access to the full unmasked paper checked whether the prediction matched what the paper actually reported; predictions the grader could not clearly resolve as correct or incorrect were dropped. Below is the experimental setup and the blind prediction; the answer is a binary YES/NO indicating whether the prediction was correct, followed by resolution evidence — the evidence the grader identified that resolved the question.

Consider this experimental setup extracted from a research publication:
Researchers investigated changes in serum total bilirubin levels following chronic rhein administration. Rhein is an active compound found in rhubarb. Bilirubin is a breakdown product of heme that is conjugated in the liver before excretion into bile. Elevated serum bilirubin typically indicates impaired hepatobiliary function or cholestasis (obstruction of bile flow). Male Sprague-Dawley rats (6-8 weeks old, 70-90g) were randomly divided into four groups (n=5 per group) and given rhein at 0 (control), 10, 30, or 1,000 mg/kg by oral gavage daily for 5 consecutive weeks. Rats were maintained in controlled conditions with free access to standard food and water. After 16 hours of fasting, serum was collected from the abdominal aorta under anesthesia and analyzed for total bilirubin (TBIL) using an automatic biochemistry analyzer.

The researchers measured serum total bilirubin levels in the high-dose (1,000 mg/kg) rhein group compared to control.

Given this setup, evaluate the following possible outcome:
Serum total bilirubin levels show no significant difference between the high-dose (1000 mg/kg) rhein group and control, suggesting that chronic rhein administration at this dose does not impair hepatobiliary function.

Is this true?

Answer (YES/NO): NO